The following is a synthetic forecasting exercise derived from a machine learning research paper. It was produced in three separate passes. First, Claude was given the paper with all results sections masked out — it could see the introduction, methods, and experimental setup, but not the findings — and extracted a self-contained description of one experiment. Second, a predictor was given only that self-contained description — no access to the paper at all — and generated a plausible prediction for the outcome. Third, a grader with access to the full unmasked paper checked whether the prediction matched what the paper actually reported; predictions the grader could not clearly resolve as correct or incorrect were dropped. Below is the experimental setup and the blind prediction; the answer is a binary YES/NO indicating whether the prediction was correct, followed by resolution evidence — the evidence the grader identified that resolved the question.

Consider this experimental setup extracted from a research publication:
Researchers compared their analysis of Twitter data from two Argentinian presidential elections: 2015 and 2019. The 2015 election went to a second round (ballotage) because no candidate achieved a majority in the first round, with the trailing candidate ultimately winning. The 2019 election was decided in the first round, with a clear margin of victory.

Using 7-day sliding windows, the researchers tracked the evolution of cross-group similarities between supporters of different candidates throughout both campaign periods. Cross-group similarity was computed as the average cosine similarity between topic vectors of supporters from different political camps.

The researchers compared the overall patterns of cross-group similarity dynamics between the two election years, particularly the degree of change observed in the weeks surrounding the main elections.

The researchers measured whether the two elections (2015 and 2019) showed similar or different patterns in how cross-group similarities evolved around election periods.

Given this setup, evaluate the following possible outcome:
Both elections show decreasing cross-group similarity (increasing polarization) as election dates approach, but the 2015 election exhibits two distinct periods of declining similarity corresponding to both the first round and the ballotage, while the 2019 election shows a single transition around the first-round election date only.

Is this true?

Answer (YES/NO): NO